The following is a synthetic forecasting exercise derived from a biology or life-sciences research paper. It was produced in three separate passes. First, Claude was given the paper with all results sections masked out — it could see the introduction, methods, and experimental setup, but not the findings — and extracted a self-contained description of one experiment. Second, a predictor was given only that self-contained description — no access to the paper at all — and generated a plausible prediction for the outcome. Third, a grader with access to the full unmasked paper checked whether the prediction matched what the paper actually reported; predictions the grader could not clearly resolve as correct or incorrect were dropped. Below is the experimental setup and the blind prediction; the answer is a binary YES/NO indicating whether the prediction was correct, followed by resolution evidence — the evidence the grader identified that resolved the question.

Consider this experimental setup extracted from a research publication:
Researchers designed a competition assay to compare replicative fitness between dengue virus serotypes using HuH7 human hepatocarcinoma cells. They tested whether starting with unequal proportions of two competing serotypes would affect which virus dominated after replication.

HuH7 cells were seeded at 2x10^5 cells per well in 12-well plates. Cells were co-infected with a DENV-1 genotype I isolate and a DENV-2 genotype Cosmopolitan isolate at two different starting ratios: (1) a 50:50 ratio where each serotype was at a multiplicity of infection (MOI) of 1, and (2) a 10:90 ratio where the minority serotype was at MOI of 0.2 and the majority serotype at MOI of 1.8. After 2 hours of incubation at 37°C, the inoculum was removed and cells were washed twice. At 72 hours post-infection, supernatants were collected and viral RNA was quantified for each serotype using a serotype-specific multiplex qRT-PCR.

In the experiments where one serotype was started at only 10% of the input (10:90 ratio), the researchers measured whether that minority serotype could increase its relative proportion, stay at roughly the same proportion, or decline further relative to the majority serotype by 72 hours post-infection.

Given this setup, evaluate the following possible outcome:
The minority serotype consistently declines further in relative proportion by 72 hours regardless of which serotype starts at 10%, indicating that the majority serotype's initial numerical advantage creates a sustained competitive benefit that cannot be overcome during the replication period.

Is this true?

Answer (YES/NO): NO